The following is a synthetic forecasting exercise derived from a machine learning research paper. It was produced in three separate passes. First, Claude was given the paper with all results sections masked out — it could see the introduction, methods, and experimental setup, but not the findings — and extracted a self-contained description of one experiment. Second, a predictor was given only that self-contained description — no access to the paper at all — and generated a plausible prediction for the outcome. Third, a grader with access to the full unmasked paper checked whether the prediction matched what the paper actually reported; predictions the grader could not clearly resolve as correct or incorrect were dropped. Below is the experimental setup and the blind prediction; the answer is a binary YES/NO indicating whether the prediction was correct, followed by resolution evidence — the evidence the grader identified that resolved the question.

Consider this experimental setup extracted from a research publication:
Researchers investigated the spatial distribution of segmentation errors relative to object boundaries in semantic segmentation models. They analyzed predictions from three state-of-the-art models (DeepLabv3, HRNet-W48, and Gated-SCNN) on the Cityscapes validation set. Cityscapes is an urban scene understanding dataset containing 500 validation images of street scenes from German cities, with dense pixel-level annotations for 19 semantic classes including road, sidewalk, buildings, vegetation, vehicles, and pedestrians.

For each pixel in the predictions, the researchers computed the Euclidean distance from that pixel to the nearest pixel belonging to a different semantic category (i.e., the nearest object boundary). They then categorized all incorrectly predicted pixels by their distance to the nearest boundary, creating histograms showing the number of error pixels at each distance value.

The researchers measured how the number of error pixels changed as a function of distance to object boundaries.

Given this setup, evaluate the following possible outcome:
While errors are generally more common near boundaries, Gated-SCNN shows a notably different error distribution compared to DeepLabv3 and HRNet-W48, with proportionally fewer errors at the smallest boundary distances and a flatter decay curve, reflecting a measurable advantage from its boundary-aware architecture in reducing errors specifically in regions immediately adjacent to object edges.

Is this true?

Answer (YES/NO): NO